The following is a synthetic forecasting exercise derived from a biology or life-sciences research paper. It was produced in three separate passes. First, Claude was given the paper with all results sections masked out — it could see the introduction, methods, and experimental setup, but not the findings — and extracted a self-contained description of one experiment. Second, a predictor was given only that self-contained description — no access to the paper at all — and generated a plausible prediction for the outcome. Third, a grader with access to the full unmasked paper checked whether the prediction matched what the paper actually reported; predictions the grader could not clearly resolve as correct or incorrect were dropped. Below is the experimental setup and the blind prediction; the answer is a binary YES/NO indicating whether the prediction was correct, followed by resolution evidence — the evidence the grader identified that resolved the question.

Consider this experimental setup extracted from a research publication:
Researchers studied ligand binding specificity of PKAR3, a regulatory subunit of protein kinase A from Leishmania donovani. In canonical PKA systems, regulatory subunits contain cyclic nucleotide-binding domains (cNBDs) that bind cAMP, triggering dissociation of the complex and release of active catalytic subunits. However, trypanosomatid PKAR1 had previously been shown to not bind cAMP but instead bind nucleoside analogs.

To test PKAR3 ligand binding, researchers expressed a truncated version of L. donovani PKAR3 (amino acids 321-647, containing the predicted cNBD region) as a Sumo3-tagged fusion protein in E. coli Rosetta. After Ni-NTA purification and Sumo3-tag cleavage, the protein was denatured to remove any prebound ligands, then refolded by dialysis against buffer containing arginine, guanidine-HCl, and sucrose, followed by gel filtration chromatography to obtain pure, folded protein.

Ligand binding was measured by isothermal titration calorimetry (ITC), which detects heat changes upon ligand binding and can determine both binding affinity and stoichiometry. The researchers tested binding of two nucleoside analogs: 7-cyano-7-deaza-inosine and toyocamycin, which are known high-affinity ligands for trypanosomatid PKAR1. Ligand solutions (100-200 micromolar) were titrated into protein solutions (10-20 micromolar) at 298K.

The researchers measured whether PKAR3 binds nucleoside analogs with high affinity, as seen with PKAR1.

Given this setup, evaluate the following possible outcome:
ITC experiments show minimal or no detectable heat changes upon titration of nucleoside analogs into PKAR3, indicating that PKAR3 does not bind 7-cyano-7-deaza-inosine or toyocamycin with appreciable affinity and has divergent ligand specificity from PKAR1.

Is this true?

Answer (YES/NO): NO